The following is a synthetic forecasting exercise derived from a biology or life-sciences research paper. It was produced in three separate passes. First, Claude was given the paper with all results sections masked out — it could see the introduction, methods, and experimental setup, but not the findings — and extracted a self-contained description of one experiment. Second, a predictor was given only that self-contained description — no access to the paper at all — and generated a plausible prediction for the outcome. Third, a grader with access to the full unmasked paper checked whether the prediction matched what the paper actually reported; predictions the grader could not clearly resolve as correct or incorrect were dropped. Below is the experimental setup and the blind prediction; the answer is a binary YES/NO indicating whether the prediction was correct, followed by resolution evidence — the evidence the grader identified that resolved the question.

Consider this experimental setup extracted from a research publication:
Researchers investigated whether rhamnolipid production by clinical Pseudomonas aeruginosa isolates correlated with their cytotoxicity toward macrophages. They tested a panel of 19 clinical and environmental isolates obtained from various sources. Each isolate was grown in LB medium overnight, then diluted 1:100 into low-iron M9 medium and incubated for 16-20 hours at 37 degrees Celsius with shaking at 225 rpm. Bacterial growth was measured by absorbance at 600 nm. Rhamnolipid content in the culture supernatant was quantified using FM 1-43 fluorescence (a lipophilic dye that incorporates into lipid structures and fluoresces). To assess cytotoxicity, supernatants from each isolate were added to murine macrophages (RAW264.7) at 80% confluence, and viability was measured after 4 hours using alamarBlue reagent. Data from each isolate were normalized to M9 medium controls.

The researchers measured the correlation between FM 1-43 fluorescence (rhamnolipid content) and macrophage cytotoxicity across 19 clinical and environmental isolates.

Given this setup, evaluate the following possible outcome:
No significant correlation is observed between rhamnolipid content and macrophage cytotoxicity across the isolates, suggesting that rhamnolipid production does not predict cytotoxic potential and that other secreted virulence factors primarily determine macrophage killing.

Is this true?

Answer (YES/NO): NO